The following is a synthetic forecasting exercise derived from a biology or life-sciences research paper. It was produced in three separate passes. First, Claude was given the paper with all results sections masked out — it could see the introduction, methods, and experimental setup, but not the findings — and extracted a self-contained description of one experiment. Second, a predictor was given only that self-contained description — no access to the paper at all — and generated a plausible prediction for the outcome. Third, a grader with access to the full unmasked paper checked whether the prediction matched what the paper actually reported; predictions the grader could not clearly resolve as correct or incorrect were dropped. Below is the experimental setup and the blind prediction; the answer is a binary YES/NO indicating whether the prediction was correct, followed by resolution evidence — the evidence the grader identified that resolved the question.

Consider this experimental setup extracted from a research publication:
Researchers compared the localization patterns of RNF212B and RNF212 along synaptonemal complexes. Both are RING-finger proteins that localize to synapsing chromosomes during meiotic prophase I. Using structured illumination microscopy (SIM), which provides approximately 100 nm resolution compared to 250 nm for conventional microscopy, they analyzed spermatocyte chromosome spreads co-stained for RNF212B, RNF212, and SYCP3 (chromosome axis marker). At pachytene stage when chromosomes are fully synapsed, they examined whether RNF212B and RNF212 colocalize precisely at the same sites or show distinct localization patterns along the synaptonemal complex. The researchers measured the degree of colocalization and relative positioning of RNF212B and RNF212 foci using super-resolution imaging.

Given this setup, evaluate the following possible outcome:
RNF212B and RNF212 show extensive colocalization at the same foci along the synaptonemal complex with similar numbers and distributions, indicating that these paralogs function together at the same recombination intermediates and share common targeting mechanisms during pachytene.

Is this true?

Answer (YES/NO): NO